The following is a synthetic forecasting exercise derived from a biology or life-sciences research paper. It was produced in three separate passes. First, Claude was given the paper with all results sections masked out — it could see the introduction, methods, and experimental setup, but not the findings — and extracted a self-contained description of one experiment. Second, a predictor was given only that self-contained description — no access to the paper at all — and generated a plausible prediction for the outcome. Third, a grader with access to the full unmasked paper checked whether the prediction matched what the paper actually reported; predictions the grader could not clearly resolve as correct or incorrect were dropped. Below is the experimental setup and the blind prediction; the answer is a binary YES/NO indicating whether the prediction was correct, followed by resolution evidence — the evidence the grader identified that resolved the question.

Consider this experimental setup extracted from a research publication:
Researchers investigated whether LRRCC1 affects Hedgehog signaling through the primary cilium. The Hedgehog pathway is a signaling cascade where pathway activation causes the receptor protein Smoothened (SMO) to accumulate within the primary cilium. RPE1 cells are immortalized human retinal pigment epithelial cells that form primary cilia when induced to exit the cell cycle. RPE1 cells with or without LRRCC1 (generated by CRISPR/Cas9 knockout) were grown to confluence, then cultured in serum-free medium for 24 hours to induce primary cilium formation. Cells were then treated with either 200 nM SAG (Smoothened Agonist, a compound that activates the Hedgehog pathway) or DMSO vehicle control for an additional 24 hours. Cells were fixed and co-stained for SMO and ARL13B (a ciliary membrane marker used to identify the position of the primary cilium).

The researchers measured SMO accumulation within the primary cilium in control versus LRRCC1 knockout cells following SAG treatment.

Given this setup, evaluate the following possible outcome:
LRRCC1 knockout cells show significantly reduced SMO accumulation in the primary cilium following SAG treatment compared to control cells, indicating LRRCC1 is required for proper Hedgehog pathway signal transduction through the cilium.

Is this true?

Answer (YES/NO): YES